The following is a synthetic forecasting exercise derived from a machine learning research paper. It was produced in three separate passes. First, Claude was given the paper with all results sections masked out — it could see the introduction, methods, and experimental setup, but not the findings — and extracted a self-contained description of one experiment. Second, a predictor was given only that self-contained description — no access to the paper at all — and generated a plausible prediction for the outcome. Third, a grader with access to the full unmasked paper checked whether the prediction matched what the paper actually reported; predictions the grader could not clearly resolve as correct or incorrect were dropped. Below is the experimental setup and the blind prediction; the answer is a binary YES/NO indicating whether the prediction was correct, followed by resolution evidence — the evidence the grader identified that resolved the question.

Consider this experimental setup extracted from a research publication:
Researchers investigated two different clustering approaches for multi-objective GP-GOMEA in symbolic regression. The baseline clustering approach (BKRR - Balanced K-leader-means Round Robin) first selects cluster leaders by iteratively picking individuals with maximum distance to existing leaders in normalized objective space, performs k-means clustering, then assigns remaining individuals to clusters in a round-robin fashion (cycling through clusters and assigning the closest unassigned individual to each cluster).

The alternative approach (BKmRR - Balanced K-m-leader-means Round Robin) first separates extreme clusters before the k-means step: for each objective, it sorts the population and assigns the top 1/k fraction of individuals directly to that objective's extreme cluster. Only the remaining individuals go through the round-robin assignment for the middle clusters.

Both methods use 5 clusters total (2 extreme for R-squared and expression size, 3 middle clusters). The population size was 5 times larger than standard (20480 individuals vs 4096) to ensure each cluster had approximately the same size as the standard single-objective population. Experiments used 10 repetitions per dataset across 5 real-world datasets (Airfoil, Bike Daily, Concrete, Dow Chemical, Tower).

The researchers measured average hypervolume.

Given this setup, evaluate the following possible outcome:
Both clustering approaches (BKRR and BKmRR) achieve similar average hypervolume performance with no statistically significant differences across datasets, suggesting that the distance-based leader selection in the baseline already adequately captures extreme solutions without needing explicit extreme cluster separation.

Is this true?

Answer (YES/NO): NO